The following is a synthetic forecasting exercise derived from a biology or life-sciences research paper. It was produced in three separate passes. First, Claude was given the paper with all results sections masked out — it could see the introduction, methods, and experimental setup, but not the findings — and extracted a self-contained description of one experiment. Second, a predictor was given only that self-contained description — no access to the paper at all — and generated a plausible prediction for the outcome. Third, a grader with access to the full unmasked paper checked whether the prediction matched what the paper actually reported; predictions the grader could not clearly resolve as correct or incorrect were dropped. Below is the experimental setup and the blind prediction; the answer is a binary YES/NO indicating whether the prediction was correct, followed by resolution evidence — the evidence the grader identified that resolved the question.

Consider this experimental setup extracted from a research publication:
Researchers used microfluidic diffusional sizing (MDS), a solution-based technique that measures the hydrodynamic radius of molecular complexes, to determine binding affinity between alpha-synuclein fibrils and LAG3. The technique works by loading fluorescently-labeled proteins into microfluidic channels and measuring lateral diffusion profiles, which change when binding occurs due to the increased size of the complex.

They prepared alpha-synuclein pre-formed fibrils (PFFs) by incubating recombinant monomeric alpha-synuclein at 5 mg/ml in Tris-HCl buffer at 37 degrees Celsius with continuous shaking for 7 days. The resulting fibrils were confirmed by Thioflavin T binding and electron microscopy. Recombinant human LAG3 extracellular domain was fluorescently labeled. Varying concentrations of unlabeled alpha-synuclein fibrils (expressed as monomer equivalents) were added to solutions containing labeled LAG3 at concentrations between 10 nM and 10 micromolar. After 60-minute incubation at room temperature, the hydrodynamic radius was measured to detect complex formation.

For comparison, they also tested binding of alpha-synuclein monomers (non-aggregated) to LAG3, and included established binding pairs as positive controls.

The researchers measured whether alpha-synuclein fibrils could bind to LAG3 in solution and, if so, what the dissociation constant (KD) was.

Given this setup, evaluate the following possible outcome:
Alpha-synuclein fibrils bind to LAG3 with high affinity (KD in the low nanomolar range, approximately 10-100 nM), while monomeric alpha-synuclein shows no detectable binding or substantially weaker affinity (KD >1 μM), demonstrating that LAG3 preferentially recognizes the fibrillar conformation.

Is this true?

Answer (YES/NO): NO